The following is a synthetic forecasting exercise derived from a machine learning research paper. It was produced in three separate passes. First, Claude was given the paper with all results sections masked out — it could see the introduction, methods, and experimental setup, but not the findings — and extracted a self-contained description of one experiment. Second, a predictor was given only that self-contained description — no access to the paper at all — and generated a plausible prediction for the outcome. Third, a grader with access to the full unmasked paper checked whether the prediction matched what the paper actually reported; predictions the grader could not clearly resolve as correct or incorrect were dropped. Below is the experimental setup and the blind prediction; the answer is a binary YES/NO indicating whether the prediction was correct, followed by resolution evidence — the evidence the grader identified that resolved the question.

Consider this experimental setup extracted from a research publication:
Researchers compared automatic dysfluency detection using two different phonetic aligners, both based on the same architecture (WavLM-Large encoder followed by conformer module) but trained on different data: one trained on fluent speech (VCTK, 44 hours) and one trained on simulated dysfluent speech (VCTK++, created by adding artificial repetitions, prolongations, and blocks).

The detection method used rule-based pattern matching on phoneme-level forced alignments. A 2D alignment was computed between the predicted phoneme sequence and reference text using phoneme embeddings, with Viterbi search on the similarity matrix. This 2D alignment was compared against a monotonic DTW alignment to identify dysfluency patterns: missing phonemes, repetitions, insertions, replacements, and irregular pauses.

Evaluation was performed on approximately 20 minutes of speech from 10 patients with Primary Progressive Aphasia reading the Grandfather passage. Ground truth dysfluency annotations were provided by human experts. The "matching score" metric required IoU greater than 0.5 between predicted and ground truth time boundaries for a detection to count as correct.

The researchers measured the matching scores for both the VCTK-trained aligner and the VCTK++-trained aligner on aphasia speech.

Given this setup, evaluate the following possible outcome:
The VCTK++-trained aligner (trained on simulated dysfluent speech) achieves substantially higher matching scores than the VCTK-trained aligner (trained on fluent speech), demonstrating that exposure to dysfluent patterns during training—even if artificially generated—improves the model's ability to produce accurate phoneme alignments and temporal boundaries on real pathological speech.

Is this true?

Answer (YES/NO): NO